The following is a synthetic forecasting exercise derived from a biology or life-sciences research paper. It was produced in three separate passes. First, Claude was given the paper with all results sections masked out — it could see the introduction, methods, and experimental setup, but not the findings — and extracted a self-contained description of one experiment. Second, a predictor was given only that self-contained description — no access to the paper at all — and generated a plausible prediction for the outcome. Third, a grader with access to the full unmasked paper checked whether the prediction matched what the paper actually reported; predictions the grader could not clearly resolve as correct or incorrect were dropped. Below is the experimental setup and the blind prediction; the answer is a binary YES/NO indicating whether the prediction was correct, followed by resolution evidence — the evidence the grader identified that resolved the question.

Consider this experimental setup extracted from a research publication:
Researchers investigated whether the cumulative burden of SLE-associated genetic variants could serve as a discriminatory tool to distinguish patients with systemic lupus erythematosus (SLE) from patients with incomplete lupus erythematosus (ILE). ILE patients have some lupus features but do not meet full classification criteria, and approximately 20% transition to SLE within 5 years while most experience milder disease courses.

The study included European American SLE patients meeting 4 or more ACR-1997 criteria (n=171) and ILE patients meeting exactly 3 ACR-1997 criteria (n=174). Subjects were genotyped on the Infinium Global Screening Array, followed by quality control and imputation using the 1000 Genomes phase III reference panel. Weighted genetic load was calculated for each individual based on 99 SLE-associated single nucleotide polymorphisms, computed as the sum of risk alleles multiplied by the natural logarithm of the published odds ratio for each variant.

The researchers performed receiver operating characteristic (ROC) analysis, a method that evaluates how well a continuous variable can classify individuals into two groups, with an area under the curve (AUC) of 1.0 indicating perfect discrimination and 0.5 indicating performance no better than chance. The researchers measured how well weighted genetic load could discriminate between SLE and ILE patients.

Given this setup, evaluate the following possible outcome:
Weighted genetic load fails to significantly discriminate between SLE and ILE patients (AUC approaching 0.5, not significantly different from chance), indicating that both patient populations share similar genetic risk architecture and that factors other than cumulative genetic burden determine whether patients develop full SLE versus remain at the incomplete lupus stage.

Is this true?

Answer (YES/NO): YES